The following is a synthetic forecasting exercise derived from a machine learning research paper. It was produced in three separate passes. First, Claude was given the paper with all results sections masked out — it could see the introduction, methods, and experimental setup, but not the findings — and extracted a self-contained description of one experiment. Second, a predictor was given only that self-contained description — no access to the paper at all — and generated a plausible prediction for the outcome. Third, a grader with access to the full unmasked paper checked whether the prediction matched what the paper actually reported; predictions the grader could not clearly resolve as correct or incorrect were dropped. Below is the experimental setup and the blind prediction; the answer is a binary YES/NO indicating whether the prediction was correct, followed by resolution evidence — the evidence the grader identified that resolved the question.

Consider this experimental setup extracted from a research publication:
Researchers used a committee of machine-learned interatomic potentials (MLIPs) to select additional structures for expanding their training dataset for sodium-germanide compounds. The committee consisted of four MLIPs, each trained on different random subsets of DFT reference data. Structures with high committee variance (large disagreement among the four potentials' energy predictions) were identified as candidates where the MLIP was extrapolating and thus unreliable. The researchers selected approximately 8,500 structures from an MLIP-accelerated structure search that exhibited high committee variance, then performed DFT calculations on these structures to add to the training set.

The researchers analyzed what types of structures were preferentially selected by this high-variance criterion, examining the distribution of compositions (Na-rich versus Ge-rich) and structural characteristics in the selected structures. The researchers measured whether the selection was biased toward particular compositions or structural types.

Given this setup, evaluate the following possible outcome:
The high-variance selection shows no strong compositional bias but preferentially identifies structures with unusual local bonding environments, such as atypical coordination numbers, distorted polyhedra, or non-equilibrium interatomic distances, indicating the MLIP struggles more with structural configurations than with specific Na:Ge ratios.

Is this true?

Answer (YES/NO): NO